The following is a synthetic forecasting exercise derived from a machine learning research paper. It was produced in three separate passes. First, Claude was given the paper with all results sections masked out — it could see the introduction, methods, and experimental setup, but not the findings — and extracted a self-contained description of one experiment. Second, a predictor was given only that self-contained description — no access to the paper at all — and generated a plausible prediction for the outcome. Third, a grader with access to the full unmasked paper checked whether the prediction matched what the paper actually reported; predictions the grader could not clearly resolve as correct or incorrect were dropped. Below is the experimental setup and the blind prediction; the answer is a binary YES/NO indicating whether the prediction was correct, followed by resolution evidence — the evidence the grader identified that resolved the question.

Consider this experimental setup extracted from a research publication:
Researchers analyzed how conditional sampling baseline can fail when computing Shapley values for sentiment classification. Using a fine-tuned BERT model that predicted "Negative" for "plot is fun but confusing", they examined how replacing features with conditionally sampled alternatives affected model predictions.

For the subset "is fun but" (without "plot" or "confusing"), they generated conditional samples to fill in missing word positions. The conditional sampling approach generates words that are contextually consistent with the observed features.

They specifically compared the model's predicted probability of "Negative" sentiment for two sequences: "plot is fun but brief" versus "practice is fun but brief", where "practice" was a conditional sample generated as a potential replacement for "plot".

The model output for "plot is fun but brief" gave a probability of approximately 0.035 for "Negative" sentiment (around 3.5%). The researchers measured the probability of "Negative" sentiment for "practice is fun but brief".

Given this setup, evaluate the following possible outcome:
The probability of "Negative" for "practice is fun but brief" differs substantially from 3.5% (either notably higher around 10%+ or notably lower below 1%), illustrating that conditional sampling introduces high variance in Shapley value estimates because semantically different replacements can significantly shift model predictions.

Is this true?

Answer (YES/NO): YES